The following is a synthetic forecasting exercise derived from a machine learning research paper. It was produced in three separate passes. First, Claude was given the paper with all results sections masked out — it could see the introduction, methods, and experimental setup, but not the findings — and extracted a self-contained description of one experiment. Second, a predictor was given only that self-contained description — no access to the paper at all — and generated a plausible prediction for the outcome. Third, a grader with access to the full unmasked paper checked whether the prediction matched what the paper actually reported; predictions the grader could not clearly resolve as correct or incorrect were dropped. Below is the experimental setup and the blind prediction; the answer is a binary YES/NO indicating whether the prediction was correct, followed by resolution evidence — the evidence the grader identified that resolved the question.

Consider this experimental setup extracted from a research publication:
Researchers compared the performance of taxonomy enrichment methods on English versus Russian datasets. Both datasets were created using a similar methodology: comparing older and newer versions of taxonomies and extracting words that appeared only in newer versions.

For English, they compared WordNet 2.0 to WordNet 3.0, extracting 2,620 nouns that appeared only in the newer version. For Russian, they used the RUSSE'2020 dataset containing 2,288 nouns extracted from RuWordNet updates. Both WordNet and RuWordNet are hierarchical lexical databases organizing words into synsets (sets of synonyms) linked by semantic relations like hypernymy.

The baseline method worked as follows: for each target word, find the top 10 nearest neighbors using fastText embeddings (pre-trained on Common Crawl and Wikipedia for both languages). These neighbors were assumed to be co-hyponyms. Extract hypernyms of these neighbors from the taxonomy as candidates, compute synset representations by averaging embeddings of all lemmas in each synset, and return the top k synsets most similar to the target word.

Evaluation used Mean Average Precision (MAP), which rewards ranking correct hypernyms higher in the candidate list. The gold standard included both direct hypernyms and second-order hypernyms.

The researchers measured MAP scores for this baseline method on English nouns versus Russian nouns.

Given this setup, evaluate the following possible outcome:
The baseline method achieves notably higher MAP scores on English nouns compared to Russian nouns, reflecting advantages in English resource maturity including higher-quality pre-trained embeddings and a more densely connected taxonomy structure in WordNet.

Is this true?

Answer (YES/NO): NO